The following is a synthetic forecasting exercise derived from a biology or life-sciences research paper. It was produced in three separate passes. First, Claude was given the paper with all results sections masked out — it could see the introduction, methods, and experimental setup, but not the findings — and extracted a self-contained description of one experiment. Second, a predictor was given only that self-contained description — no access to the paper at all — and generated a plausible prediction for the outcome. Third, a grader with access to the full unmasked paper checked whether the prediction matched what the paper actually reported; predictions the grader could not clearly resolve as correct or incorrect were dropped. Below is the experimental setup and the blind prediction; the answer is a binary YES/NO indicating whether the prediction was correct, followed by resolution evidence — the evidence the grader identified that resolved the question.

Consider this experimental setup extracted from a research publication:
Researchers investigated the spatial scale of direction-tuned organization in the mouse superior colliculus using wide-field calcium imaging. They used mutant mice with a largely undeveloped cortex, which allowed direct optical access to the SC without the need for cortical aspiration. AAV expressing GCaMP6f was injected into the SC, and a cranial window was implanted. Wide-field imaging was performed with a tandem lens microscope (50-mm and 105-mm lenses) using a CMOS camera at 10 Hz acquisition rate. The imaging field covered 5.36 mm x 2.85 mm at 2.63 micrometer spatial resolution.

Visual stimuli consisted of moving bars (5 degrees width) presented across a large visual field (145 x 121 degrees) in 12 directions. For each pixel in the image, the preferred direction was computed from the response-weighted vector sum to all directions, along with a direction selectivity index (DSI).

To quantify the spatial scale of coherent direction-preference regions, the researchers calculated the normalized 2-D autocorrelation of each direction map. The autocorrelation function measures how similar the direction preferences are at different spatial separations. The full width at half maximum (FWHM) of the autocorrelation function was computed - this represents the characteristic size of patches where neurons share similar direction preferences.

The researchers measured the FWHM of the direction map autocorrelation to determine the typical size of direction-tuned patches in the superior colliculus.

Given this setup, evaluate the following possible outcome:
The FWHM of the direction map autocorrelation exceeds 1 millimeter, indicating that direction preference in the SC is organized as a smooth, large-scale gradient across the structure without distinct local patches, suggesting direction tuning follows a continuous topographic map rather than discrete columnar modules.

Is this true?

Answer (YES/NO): NO